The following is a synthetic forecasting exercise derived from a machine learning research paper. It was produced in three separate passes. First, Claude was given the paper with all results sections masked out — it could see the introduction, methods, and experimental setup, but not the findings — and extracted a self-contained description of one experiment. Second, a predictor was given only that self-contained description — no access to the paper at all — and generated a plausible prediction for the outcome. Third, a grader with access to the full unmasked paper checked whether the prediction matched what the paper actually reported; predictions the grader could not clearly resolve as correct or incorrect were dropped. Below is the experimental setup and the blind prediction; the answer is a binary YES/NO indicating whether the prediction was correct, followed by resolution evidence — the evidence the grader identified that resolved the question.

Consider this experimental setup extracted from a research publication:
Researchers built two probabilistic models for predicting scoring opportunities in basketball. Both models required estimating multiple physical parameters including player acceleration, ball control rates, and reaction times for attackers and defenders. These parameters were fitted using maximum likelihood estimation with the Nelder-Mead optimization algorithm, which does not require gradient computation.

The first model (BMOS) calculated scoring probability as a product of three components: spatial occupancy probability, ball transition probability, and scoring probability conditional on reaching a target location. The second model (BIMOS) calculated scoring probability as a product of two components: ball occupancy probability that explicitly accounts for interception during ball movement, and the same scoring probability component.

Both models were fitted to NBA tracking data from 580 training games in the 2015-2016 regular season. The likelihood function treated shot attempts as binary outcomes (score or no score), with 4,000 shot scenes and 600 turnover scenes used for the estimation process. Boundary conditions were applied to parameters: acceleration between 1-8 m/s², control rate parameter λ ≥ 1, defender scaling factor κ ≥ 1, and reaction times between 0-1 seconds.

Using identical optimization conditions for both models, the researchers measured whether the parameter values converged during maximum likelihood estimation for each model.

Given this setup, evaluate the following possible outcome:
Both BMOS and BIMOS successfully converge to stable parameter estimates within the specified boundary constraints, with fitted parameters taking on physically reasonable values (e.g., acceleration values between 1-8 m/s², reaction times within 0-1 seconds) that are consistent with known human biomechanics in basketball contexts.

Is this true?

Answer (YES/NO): NO